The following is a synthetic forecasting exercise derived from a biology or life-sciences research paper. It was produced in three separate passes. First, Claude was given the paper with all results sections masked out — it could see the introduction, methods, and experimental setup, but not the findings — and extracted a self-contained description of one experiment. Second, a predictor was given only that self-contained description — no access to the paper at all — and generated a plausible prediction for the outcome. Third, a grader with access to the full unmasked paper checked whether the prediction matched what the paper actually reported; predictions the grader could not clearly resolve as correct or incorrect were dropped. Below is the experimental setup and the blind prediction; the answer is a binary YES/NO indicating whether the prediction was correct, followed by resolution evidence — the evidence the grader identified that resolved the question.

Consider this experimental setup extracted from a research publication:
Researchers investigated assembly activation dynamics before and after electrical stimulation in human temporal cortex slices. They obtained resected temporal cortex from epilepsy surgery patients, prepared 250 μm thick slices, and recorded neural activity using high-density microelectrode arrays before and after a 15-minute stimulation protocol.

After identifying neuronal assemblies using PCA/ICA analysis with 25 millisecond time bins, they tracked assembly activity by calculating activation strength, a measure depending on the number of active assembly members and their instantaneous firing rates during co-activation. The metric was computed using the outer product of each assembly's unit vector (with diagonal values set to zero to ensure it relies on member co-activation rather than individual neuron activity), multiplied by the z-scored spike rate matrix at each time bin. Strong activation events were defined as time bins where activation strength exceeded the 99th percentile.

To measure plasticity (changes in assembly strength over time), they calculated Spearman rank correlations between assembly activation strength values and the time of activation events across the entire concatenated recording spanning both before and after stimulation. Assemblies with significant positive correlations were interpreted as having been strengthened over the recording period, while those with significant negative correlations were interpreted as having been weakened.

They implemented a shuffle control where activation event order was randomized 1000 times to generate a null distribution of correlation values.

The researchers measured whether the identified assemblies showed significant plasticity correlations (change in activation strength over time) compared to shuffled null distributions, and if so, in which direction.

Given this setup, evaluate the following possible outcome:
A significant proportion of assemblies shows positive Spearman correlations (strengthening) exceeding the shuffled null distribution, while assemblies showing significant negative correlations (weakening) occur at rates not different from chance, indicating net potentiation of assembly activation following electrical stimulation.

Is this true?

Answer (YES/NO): NO